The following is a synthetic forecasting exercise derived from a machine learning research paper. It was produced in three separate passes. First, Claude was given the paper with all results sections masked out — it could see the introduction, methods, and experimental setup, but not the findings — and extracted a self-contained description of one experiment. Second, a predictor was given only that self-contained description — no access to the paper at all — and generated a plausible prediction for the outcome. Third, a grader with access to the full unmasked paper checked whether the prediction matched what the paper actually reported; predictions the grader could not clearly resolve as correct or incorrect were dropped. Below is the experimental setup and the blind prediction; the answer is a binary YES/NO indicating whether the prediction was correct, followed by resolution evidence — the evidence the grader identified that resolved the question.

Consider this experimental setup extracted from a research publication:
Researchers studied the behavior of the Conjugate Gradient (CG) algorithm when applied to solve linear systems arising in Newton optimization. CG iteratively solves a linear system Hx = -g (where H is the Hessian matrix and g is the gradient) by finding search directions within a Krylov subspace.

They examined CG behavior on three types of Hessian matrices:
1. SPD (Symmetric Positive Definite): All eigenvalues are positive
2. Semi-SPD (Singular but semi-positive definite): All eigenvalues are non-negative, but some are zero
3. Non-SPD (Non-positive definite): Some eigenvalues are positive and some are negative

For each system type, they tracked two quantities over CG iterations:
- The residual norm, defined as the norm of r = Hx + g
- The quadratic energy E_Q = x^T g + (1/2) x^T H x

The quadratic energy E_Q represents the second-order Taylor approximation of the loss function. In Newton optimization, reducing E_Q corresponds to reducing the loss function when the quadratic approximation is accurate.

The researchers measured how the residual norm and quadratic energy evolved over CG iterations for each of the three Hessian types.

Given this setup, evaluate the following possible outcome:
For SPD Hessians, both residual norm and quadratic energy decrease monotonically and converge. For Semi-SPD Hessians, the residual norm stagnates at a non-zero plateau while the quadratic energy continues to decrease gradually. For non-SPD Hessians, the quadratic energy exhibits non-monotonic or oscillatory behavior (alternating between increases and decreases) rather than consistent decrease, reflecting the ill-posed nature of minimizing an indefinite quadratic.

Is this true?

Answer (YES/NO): NO